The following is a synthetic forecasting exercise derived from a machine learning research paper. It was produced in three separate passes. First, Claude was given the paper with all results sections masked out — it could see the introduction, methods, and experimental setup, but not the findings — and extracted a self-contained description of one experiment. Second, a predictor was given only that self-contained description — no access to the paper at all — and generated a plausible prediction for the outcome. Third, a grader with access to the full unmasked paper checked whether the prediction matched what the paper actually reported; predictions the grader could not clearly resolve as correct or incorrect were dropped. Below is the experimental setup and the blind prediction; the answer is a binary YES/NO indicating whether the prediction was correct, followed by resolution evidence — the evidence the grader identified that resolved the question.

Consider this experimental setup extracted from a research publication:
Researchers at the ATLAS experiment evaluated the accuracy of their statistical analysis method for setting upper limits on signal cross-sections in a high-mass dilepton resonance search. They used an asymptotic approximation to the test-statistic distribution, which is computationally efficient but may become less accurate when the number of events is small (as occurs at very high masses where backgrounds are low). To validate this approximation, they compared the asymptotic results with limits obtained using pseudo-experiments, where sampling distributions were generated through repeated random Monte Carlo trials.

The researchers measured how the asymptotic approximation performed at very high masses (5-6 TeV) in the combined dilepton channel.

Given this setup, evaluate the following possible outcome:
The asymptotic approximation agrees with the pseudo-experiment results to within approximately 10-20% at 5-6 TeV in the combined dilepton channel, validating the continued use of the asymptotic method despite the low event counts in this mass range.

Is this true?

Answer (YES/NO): NO